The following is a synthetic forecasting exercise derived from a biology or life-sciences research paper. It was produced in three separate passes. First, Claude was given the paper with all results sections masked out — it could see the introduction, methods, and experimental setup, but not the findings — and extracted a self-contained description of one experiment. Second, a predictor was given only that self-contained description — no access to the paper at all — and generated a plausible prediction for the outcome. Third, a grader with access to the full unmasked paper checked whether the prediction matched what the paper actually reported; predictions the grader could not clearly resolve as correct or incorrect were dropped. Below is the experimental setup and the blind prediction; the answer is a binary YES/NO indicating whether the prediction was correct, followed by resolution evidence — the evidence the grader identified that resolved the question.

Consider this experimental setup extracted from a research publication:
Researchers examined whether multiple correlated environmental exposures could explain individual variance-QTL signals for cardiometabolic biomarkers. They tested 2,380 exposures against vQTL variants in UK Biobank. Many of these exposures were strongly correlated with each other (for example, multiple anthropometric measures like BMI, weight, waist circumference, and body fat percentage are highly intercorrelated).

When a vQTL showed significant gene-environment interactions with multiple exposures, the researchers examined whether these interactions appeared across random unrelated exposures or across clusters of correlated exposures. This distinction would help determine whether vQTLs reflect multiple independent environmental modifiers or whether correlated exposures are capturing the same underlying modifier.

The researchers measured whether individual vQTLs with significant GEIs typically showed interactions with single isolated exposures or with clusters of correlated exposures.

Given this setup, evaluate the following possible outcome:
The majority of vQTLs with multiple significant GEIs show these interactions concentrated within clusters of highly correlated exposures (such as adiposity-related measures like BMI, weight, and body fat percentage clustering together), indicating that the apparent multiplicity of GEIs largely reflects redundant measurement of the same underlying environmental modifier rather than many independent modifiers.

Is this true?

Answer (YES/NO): YES